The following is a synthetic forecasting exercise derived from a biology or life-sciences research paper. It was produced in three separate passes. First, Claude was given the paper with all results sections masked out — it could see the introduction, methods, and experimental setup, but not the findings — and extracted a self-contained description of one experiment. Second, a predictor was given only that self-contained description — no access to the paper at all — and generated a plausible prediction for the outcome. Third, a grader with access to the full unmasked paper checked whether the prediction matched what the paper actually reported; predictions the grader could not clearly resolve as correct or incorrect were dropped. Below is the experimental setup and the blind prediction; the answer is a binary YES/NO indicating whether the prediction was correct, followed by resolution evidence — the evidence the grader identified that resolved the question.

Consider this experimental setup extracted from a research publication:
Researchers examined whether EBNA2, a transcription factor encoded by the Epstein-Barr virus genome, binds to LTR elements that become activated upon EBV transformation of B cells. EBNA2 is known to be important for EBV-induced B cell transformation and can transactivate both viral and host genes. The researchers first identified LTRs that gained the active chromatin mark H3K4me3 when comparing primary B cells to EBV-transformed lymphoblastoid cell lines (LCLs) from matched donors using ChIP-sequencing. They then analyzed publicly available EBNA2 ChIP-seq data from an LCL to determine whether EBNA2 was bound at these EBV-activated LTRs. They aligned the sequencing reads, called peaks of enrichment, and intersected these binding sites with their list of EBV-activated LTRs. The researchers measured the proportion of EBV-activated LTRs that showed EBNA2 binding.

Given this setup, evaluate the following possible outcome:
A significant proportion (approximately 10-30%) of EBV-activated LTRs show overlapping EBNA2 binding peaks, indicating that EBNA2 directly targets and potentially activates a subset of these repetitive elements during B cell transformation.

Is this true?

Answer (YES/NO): YES